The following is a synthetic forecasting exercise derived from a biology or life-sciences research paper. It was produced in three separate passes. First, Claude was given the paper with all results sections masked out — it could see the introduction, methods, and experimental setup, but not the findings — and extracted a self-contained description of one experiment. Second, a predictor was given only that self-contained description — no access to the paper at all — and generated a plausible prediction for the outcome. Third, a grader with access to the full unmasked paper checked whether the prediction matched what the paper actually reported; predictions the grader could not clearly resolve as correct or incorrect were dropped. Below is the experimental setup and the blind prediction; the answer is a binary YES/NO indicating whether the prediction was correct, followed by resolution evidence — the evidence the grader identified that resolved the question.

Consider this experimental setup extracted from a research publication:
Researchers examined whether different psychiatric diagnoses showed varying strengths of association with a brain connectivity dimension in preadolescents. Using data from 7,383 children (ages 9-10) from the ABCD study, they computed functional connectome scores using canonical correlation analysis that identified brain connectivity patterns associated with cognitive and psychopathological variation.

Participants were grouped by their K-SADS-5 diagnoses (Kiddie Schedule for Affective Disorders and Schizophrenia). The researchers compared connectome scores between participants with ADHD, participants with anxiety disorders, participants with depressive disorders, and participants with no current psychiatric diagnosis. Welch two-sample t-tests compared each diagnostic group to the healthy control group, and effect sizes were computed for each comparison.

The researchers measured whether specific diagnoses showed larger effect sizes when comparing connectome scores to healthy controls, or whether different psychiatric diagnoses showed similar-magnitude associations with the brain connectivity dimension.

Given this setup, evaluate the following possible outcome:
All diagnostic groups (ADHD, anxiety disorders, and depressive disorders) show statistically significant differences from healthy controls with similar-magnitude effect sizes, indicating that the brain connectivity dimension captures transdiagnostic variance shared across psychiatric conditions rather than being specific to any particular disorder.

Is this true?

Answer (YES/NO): NO